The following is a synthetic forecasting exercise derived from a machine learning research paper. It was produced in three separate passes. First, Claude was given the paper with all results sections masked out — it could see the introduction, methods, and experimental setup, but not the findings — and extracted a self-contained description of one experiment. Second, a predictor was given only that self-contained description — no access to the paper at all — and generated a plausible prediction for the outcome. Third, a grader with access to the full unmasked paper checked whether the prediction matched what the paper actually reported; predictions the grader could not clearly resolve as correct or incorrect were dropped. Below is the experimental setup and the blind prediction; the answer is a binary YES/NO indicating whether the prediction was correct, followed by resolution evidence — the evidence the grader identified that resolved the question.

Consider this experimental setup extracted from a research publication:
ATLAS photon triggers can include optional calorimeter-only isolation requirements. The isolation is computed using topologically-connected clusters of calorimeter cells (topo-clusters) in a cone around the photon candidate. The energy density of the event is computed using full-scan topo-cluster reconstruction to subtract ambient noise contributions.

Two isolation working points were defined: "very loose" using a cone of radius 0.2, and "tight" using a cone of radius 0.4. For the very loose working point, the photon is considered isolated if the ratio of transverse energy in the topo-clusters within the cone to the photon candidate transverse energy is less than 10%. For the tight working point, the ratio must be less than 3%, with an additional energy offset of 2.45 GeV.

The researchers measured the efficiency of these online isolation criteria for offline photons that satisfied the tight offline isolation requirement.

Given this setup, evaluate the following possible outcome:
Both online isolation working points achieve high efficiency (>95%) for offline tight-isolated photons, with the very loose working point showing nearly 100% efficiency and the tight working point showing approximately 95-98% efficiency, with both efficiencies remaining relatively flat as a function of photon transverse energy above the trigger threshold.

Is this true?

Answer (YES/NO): NO